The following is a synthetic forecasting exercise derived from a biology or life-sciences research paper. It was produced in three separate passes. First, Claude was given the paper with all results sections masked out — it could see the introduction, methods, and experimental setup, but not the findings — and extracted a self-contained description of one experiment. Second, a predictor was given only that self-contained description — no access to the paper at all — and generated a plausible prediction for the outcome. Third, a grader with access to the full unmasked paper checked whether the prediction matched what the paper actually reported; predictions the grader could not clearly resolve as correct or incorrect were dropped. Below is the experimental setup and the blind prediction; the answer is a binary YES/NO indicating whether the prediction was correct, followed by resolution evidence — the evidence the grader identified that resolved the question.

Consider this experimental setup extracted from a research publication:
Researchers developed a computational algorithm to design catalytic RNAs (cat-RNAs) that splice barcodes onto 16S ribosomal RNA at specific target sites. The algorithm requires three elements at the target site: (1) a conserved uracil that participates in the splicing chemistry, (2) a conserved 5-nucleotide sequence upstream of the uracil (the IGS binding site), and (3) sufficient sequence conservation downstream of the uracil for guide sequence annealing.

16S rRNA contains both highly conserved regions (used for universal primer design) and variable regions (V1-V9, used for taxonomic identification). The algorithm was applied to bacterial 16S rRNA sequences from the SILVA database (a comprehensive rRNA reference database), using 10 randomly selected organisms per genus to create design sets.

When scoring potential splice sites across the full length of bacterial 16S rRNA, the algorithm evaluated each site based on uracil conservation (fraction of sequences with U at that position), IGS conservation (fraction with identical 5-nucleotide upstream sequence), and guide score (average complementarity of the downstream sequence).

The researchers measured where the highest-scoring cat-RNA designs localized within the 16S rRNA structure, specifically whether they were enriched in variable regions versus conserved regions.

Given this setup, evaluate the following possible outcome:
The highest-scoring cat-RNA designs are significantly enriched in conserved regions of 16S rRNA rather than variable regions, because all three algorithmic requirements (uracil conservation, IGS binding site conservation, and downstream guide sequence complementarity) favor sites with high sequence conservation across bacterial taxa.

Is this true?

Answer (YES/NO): YES